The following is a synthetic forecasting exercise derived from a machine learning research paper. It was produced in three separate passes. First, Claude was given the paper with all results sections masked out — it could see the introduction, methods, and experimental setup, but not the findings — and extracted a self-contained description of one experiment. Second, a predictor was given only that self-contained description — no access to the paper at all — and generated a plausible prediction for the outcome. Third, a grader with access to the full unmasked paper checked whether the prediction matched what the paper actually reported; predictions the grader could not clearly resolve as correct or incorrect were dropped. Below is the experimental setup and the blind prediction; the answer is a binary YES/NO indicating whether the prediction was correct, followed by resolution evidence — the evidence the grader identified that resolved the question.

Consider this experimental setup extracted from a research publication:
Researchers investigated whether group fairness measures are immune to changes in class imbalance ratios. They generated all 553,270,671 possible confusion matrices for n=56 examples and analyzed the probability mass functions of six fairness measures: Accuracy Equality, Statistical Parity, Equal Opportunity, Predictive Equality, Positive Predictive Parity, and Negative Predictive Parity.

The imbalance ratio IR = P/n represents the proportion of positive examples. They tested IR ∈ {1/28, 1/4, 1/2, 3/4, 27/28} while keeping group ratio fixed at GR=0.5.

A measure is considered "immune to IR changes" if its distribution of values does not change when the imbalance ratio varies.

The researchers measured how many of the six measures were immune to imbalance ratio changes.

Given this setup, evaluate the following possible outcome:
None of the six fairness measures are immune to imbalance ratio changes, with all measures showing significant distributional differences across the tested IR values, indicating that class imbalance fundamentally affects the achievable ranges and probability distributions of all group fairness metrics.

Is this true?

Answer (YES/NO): YES